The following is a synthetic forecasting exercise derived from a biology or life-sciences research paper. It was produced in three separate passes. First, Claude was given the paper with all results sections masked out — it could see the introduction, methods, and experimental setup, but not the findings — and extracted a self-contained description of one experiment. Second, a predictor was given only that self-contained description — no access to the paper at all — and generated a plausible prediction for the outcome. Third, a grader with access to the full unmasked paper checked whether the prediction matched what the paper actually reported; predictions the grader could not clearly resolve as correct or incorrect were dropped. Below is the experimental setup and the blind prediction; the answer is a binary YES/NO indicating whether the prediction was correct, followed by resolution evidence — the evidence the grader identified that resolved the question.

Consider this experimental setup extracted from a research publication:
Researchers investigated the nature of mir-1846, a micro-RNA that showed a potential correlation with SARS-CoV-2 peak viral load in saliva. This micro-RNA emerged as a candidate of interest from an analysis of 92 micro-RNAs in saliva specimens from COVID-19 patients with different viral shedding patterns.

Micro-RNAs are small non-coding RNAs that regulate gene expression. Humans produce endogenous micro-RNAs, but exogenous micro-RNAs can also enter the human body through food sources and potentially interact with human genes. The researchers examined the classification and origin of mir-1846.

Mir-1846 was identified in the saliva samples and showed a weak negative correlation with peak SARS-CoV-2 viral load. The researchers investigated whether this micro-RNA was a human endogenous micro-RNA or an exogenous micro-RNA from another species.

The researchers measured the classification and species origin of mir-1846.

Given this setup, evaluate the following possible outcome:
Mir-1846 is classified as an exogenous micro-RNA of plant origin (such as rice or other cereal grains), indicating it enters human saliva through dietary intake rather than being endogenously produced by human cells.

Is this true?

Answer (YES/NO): YES